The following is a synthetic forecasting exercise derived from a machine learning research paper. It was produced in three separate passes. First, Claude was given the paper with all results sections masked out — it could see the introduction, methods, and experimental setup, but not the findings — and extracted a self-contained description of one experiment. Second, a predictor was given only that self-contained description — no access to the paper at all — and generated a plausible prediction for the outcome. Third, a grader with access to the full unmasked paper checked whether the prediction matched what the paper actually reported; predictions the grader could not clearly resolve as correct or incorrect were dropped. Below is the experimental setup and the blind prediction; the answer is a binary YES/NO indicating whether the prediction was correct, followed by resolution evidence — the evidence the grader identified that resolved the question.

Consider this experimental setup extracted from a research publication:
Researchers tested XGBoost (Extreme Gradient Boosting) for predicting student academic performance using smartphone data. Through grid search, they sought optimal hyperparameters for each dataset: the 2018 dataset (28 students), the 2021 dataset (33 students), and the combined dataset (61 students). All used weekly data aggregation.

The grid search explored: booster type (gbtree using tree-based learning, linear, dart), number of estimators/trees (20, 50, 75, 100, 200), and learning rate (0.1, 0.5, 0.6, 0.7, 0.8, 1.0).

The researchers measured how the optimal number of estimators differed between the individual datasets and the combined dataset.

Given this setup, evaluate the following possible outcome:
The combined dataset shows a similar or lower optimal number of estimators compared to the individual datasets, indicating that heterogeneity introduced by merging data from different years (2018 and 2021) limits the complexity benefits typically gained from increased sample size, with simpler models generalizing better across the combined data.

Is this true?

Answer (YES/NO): NO